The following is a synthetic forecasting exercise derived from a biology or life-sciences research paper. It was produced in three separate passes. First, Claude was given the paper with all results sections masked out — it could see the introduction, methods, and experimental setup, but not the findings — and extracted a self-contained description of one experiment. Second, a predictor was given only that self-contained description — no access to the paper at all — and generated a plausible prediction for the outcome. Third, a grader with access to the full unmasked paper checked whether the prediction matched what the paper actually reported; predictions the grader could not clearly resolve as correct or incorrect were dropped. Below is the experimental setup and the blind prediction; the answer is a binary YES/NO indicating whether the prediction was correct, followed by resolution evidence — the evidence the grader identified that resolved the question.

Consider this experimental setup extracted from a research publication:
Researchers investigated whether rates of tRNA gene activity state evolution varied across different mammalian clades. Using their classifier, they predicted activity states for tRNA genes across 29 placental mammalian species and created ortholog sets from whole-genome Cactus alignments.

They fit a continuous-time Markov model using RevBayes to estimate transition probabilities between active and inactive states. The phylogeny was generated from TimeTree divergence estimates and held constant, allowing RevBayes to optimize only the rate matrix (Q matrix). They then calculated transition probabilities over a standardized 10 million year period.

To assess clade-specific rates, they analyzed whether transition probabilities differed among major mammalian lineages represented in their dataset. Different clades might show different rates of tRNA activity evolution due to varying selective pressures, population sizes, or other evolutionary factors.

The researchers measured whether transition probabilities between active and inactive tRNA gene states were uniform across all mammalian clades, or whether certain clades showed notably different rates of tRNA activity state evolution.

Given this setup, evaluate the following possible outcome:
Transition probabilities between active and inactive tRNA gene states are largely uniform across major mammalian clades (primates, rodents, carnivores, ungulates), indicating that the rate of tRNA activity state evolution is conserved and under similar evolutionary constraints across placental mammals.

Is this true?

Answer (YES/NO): NO